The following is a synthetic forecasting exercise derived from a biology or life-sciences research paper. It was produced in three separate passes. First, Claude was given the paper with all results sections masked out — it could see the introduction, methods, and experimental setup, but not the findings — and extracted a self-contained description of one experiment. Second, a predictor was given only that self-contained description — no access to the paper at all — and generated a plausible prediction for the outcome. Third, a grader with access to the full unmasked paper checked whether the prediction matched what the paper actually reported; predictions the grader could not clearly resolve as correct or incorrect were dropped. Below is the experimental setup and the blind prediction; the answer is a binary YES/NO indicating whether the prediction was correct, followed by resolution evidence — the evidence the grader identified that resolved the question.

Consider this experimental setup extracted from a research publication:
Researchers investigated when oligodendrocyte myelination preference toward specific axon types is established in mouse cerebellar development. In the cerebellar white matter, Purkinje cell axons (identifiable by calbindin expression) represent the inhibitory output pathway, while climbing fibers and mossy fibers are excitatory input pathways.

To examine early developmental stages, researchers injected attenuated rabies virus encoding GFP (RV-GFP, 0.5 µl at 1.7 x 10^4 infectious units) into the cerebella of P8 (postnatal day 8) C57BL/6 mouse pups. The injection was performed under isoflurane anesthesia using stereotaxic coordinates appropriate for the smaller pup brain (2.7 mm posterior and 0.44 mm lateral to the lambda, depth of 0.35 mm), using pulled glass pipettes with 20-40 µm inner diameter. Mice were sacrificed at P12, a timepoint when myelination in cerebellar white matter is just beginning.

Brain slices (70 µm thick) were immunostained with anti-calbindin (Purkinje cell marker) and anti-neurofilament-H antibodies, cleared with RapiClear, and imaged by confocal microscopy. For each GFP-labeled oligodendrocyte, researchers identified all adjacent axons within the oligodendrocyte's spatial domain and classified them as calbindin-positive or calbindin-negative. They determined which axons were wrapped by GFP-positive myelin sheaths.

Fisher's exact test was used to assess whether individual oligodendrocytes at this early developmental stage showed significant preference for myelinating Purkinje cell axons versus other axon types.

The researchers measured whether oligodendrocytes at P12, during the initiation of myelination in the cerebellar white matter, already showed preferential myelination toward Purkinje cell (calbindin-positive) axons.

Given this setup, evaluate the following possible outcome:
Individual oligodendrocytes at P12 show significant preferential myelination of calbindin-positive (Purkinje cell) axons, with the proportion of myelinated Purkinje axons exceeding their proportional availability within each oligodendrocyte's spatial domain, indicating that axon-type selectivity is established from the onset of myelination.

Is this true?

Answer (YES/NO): YES